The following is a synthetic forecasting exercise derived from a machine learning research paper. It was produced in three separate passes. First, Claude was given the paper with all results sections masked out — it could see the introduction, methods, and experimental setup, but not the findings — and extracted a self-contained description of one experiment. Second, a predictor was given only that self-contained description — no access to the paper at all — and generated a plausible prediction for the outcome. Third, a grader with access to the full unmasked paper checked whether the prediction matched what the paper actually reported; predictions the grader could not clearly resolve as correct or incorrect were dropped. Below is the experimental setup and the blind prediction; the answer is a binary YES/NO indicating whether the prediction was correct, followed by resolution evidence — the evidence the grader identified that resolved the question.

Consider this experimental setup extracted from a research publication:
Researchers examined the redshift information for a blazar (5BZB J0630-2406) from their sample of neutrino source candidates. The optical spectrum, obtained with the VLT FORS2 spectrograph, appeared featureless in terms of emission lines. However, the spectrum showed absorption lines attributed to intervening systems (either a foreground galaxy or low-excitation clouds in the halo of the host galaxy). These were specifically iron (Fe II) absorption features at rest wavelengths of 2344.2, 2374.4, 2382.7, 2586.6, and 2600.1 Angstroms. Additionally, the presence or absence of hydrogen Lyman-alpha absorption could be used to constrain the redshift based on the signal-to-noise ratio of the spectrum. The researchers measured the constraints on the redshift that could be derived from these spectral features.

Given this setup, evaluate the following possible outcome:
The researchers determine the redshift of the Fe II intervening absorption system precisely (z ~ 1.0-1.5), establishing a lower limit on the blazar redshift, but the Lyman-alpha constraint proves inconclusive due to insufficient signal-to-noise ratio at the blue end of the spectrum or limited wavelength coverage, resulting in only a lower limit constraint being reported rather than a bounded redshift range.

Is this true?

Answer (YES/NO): NO